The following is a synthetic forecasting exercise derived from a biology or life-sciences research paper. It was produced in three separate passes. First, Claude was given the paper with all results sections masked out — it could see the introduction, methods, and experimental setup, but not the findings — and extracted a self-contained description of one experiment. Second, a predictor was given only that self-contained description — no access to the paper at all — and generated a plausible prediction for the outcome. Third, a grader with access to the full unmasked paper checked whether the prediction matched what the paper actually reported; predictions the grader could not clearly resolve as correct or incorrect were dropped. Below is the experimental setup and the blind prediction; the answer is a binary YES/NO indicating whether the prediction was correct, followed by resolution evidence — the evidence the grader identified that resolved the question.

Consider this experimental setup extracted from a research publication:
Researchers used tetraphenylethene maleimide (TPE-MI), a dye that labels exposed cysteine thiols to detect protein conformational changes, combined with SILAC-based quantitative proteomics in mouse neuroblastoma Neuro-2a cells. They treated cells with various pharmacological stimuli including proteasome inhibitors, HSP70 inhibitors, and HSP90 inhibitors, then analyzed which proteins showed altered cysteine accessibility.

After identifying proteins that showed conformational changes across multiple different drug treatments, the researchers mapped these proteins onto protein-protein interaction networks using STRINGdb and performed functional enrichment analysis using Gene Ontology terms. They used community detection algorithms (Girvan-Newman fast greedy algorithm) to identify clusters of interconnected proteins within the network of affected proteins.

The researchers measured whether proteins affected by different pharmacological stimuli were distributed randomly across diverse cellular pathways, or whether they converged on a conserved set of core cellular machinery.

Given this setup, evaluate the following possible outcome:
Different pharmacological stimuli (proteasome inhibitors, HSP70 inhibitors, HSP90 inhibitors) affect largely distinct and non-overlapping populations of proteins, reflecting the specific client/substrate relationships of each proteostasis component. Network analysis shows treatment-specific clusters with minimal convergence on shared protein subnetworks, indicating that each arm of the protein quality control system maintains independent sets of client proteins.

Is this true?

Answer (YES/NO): NO